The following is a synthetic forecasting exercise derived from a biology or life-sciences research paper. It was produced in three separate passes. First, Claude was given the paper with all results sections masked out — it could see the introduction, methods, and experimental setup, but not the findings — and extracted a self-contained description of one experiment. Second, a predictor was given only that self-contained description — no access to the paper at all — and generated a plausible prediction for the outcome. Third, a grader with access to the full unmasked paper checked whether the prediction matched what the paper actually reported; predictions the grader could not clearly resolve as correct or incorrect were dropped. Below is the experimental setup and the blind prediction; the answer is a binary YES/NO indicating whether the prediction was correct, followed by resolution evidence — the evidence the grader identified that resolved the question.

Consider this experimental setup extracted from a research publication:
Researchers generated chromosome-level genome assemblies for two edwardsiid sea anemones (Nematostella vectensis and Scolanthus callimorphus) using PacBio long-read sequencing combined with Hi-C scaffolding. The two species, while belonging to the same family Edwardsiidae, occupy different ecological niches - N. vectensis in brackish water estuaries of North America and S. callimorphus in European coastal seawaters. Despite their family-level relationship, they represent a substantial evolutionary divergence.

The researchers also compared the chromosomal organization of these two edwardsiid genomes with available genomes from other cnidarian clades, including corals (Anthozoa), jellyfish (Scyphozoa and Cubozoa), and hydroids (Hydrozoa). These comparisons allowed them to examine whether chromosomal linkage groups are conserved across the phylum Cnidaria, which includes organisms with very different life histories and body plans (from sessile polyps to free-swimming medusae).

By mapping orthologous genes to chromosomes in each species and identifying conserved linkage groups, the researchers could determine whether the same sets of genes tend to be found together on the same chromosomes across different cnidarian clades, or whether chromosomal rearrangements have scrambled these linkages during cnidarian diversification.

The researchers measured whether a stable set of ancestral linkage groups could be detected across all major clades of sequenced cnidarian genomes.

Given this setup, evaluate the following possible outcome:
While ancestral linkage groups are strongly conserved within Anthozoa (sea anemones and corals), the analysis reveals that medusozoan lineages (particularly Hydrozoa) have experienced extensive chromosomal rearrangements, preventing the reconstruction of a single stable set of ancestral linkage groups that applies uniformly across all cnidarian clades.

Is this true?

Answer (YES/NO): NO